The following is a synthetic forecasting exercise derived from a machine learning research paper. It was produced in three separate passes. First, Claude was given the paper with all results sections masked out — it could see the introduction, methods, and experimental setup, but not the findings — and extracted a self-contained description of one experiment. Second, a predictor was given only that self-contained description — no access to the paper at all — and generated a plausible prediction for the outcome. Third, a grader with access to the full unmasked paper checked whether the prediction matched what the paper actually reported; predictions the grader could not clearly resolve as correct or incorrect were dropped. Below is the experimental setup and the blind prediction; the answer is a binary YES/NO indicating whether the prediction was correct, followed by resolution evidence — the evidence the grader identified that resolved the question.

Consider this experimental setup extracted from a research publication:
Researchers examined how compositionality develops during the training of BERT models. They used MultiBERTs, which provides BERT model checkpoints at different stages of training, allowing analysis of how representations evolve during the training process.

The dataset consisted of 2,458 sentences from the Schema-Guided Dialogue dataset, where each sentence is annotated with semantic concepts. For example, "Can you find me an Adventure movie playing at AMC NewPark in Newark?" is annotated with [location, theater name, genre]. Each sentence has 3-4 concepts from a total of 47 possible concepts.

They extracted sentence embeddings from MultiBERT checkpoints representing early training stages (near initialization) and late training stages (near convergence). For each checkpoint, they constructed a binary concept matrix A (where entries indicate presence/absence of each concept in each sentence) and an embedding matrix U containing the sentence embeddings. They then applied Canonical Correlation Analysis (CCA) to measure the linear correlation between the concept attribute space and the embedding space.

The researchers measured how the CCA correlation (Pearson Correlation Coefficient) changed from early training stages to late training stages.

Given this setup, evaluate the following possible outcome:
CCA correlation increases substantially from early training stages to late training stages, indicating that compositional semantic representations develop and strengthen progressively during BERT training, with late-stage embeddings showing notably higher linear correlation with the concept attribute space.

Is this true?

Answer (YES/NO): YES